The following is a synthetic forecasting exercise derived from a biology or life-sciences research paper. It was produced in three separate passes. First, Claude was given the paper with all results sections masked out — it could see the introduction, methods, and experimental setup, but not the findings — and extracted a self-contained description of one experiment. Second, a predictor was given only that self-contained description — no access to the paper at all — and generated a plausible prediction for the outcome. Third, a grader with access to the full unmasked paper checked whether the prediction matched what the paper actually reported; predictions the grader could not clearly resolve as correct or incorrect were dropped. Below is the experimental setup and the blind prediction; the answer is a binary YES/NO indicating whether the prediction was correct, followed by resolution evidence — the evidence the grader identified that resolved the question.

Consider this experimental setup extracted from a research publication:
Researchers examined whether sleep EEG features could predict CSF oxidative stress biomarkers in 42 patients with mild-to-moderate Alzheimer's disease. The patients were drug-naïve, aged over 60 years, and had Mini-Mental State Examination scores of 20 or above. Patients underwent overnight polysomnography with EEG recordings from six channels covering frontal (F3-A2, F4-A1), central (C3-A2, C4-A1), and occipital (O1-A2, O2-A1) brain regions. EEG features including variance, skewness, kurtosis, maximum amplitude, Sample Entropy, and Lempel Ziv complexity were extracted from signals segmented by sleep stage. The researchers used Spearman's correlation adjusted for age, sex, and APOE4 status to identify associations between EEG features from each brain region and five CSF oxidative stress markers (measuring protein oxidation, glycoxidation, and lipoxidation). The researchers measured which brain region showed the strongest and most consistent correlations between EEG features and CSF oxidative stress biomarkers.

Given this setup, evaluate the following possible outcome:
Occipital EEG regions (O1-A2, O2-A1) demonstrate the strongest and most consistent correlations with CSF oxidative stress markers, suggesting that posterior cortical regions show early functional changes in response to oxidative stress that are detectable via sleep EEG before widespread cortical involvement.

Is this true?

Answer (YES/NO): NO